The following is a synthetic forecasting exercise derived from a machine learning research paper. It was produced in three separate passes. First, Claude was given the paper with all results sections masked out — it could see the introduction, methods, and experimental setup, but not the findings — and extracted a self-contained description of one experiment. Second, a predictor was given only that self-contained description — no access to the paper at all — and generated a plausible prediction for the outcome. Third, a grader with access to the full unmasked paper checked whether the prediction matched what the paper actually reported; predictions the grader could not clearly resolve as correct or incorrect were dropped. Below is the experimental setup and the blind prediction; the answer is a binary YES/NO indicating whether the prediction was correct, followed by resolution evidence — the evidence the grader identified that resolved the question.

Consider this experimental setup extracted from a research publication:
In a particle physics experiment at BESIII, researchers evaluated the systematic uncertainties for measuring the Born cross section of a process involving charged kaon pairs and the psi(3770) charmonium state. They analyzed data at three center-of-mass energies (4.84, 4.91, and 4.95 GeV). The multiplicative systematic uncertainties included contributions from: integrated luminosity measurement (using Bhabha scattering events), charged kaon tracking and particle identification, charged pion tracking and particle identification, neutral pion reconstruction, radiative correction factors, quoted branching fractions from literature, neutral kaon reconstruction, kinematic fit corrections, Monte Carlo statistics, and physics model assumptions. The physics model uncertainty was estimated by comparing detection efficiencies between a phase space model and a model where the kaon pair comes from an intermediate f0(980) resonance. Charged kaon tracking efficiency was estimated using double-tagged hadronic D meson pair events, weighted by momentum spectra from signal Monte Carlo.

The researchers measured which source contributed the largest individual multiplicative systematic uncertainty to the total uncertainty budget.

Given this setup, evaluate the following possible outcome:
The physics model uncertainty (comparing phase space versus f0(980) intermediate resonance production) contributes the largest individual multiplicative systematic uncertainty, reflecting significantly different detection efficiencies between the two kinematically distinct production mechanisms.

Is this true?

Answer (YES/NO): YES